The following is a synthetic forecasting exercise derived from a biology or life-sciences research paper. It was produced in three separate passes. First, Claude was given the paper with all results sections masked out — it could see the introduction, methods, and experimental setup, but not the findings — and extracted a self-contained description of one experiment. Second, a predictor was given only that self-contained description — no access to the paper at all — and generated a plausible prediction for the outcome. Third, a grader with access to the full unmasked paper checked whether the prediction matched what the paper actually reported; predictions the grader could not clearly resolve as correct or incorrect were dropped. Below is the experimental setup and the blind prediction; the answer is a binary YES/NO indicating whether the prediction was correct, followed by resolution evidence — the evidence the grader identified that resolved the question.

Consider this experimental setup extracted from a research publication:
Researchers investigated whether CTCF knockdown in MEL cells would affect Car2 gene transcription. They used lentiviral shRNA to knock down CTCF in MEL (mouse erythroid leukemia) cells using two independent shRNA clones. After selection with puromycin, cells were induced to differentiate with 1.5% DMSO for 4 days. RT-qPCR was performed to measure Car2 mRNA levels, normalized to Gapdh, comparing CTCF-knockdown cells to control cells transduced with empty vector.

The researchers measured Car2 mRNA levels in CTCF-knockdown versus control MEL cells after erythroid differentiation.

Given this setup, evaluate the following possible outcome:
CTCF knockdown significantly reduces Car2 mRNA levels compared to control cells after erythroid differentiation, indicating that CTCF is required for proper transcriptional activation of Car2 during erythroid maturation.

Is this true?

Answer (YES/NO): YES